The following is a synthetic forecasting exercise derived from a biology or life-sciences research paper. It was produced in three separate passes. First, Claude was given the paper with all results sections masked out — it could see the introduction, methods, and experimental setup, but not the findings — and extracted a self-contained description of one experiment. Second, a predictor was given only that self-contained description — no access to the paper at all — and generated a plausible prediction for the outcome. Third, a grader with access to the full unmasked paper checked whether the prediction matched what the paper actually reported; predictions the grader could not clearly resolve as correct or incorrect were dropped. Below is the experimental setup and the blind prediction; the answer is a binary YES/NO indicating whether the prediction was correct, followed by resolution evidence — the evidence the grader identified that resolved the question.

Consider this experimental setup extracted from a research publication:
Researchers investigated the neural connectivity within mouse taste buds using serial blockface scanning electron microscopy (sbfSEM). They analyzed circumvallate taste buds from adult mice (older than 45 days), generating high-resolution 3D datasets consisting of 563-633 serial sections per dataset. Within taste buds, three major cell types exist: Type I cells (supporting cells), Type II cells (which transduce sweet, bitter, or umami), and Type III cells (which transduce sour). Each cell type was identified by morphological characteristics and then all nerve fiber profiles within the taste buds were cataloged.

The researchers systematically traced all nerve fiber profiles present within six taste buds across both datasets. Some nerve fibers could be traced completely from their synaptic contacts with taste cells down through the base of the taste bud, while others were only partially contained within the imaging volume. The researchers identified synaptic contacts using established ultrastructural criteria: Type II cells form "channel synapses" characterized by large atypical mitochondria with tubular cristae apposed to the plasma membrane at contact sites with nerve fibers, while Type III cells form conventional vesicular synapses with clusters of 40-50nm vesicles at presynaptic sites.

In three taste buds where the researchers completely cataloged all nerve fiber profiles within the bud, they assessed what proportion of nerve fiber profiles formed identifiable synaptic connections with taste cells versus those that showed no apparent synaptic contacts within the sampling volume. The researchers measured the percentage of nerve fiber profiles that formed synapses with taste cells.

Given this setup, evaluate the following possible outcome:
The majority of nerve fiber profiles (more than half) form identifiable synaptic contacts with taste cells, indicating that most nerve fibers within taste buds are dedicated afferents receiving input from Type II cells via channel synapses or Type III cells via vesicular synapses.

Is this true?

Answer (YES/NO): NO